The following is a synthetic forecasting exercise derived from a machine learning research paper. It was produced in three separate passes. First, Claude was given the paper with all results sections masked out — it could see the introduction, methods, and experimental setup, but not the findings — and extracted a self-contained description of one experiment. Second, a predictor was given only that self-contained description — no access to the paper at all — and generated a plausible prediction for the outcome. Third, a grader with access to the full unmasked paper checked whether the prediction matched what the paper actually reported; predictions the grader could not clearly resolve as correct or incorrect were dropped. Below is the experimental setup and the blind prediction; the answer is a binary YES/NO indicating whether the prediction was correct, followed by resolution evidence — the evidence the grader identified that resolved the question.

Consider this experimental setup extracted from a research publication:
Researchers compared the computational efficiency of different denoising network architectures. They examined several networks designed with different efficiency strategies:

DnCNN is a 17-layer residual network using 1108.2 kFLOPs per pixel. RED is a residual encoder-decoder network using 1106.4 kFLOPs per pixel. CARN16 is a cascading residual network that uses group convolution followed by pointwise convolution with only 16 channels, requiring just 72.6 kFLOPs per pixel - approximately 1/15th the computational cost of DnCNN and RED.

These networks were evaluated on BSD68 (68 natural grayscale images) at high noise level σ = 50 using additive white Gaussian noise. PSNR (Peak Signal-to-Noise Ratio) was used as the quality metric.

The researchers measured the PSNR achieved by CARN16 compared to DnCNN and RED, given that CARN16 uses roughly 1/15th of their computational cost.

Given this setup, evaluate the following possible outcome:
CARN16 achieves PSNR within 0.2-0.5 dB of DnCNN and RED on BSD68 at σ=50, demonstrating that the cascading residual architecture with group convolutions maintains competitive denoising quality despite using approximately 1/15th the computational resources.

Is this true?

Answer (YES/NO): NO